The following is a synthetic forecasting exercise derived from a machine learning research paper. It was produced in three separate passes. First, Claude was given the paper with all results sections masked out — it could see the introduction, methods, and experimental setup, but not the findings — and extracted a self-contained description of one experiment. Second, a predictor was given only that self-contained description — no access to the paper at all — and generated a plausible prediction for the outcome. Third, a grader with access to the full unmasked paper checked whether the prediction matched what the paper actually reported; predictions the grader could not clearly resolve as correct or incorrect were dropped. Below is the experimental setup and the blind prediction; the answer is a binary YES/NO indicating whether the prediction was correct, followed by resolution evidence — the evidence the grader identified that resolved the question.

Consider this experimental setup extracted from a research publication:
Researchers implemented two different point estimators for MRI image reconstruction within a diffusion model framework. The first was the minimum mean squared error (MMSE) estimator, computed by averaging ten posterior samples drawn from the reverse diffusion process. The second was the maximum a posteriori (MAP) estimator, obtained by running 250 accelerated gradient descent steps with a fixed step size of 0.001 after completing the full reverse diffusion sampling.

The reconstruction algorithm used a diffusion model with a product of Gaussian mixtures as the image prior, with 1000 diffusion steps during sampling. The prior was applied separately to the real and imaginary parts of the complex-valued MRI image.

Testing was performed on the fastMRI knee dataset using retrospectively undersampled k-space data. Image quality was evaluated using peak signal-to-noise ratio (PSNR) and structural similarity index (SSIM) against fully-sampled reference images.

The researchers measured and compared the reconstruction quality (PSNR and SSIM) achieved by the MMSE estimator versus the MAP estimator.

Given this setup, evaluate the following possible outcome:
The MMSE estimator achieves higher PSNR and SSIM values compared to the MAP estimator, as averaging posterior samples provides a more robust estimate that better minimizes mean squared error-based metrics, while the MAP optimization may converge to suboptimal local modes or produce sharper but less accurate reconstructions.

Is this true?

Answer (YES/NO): NO